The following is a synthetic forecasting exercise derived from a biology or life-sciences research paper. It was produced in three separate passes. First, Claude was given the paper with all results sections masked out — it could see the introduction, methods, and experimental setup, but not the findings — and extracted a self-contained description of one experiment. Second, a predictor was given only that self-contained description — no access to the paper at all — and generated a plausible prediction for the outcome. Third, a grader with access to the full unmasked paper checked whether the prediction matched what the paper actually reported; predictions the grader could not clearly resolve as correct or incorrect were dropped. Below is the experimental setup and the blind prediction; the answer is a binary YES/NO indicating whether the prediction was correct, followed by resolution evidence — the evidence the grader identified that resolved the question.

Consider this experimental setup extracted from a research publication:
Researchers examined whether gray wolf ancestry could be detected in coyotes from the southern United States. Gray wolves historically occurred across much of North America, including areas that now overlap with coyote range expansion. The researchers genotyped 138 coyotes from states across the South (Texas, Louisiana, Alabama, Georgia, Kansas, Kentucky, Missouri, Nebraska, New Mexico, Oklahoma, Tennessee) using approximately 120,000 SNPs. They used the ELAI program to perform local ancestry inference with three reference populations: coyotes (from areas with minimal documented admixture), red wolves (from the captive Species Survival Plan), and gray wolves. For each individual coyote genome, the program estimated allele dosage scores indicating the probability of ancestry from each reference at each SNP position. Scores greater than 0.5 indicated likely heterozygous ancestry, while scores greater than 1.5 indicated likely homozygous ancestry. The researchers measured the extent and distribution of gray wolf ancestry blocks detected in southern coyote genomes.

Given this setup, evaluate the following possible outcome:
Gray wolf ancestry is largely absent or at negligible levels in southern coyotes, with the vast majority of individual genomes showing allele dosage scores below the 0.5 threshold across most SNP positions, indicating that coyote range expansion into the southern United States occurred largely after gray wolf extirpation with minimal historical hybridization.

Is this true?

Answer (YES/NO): NO